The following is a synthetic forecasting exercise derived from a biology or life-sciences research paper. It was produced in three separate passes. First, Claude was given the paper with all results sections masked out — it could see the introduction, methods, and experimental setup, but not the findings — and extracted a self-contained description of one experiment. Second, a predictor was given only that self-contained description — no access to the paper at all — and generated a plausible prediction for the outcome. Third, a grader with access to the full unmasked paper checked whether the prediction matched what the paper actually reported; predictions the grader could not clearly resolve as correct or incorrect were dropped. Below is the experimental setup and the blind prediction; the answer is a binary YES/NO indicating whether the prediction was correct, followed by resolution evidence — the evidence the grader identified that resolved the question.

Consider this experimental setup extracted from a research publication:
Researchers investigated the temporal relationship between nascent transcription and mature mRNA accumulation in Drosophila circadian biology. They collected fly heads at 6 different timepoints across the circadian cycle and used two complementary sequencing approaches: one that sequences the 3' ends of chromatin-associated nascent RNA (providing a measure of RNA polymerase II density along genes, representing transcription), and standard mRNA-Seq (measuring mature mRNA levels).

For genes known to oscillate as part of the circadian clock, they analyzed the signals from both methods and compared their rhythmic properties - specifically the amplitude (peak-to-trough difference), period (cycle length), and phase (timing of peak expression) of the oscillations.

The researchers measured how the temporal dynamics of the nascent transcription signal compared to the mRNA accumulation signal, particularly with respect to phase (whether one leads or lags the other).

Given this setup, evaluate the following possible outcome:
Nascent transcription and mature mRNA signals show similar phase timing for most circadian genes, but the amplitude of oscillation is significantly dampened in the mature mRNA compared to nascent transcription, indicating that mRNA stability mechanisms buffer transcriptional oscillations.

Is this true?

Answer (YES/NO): NO